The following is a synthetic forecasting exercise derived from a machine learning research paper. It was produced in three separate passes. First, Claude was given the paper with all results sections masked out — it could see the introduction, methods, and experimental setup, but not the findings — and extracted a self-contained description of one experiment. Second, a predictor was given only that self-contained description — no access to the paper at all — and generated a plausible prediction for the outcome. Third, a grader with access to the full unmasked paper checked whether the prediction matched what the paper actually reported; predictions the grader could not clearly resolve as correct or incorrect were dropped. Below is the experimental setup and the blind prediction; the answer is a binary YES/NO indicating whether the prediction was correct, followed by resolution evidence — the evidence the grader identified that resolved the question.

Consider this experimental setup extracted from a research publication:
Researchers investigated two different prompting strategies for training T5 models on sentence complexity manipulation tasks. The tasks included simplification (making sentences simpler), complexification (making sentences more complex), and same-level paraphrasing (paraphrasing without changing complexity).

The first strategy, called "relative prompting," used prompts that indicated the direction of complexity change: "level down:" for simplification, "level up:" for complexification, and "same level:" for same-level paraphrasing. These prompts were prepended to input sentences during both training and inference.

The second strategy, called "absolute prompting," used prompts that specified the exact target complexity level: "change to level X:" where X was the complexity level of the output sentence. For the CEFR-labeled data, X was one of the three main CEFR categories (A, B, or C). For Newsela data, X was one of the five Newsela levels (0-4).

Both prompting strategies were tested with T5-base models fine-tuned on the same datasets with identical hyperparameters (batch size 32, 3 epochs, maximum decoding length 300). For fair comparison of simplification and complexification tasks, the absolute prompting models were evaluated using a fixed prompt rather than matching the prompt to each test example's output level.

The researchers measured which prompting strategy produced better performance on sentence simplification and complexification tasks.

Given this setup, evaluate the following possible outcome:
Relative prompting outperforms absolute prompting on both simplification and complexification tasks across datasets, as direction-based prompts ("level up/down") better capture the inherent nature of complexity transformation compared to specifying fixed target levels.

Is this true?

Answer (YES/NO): NO